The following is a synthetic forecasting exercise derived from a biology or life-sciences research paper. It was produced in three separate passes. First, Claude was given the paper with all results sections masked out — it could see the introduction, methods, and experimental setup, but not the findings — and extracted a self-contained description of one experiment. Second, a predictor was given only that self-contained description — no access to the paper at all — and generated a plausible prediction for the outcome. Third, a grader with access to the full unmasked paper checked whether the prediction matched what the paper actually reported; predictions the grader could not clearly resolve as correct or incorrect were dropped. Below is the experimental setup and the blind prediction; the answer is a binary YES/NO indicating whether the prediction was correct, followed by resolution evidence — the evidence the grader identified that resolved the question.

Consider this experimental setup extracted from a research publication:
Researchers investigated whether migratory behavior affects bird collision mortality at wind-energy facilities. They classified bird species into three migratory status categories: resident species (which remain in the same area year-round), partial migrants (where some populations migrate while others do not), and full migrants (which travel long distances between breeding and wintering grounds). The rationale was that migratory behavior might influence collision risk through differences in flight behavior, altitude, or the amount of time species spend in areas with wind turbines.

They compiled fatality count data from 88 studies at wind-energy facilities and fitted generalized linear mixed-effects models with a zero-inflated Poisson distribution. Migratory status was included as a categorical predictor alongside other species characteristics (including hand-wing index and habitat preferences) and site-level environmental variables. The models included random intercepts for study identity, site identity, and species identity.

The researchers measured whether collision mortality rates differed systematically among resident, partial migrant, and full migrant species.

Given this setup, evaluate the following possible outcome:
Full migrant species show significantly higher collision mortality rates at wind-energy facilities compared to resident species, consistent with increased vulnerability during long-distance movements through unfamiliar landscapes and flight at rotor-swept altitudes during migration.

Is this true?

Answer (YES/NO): NO